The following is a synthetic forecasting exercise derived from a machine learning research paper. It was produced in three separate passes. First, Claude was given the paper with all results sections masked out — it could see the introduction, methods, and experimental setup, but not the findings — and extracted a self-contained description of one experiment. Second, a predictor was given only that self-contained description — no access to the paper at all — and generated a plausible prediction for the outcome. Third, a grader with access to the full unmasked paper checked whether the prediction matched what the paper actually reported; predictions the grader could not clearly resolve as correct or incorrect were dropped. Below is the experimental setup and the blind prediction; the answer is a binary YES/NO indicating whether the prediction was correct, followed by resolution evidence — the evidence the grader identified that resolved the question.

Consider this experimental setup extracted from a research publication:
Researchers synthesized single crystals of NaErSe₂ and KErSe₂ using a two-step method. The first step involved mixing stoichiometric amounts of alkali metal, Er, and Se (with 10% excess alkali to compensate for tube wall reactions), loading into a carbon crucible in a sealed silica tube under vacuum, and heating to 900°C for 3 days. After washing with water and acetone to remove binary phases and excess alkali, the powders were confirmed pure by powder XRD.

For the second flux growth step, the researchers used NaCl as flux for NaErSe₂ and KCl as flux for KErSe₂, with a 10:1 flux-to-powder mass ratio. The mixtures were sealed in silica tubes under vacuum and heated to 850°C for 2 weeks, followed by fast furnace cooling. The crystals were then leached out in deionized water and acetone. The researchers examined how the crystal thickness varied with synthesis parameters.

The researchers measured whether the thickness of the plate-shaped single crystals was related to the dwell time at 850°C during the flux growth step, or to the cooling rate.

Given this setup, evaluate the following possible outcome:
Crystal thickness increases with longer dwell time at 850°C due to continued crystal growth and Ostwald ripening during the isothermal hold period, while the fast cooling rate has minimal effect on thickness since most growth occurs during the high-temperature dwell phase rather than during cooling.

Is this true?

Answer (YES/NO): YES